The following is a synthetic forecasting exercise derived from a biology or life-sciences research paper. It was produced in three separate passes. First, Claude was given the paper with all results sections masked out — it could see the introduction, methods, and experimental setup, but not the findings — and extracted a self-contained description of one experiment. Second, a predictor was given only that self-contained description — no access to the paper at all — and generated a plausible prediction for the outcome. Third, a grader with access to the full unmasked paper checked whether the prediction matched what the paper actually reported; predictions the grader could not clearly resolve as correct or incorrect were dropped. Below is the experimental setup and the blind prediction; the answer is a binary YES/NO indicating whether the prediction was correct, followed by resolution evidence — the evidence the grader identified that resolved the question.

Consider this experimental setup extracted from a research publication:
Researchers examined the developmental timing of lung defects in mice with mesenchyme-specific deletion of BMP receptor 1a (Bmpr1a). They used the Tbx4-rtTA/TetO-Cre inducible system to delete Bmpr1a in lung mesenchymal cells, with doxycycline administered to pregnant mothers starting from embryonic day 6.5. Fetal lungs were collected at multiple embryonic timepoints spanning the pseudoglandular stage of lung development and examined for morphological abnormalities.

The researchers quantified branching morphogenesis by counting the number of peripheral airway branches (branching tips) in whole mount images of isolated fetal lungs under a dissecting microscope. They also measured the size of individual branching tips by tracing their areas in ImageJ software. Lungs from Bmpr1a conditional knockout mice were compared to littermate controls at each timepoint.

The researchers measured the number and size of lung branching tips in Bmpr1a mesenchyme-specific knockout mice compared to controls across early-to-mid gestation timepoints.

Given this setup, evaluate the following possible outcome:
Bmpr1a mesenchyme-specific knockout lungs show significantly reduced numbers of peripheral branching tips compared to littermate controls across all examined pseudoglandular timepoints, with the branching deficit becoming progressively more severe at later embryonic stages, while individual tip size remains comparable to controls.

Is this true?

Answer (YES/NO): NO